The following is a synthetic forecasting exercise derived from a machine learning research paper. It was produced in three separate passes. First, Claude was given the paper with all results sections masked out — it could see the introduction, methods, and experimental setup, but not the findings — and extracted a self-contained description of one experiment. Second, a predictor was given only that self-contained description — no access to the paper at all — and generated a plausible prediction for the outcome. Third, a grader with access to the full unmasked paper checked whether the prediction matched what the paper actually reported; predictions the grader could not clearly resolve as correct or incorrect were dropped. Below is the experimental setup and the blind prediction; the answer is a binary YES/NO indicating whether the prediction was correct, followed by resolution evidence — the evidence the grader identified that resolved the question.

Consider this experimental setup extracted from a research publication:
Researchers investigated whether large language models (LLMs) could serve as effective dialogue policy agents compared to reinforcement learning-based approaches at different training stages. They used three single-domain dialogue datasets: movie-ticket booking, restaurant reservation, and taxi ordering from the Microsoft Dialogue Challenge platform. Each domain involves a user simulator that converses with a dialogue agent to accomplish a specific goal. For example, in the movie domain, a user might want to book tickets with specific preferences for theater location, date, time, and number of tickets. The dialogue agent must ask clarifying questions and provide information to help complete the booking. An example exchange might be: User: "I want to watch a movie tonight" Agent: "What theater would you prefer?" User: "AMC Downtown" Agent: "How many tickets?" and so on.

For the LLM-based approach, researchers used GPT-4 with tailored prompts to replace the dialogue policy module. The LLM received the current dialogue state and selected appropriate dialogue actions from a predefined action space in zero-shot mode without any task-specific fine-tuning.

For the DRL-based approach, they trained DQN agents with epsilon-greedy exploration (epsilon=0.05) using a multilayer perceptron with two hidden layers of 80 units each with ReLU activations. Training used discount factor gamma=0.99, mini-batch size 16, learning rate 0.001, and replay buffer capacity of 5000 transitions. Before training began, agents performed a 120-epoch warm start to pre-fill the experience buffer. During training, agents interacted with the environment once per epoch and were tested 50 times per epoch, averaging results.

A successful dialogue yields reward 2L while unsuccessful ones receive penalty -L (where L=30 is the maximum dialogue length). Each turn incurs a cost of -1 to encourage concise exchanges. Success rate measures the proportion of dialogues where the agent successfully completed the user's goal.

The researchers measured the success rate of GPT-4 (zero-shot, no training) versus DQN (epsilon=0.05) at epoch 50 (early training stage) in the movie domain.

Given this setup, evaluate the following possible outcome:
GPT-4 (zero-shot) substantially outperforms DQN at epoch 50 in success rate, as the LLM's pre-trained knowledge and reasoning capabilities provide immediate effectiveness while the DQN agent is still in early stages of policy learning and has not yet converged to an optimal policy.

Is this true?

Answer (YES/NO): YES